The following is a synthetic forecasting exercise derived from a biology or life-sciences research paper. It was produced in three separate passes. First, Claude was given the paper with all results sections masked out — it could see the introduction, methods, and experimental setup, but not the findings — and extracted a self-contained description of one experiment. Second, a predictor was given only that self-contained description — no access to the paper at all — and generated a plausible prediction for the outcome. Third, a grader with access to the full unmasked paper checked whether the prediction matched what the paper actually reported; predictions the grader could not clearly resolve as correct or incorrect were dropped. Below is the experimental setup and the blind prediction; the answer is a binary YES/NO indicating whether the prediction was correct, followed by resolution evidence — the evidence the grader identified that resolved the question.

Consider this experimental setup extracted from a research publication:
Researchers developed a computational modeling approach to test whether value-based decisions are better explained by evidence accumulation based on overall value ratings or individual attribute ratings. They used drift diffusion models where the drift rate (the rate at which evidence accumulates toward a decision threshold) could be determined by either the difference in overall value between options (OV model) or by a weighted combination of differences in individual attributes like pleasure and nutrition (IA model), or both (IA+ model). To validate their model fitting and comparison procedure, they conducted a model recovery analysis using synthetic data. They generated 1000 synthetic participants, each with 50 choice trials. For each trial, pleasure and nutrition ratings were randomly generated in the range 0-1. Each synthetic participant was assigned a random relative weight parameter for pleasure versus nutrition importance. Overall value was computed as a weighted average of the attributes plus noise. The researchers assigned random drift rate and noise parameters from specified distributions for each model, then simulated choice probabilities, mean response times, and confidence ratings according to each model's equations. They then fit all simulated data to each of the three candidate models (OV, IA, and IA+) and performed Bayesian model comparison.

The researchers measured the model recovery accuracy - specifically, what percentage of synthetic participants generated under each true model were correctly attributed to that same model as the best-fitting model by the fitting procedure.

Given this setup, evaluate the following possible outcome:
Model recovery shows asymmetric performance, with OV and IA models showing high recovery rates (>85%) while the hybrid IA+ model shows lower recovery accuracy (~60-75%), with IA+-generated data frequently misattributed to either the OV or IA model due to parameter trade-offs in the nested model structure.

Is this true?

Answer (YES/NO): NO